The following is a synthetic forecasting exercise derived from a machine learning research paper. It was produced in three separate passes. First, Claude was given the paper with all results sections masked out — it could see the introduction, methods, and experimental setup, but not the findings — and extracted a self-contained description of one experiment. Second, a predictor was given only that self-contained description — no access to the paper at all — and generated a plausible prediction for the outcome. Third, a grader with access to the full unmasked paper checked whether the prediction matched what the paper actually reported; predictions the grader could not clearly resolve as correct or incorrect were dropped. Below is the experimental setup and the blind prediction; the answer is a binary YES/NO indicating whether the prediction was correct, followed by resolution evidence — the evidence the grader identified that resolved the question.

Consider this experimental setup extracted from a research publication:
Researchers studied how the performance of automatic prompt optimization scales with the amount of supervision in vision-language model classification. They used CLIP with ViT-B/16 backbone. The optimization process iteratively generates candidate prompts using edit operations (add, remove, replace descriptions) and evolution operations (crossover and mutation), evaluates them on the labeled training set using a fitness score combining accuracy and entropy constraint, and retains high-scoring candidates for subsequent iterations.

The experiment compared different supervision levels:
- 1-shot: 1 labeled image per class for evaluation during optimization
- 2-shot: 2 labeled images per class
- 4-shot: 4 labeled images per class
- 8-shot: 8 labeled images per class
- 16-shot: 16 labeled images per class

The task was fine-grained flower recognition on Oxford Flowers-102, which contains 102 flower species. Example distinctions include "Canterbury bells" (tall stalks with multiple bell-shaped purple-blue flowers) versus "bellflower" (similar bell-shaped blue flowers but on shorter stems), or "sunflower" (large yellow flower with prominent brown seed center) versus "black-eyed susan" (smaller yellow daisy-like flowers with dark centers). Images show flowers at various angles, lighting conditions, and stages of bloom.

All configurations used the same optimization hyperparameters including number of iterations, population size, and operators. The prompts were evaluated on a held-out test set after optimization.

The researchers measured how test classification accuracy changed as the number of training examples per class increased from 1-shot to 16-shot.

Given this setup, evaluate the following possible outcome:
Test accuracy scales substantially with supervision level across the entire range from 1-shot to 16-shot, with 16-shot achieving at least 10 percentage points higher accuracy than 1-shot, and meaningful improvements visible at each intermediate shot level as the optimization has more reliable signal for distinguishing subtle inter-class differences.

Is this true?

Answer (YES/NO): NO